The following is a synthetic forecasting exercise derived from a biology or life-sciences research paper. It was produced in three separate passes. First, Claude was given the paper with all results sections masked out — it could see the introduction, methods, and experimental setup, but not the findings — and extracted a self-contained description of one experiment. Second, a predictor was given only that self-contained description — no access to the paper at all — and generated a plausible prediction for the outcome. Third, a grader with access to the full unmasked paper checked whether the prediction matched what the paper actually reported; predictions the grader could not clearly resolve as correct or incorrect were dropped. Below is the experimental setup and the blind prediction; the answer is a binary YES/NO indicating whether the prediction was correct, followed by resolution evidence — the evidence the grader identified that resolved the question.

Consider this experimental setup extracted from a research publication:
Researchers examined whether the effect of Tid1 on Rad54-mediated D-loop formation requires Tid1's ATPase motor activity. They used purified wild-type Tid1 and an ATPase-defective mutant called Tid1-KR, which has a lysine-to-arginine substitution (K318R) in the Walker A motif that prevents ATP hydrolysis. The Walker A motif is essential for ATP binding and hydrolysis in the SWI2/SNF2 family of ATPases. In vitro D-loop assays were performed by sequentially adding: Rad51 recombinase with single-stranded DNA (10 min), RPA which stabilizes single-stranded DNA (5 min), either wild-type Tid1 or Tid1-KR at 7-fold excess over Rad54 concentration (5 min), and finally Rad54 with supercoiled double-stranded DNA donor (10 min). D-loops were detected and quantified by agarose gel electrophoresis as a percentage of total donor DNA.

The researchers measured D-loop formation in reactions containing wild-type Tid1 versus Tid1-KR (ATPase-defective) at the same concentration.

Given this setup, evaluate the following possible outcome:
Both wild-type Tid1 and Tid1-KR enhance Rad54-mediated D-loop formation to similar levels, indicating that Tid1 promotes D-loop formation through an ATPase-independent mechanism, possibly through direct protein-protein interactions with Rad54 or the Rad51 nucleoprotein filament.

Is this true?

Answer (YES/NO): NO